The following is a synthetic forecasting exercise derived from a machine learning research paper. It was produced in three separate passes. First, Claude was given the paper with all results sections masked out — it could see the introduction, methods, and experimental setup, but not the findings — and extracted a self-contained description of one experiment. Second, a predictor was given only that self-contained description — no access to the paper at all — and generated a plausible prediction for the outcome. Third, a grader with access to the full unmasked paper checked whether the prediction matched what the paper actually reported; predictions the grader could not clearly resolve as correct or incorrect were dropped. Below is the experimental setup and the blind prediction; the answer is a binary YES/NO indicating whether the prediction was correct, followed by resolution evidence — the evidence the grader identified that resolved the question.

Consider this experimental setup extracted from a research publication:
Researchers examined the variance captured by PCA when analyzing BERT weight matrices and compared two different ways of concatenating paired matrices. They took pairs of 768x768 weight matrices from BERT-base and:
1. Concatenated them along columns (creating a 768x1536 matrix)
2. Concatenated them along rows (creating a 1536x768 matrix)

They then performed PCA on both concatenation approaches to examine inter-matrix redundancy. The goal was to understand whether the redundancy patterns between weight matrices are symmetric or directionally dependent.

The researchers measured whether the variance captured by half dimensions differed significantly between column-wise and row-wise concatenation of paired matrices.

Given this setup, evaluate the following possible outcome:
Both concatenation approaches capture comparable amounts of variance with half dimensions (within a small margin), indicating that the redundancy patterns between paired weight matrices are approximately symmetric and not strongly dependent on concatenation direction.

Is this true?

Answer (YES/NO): YES